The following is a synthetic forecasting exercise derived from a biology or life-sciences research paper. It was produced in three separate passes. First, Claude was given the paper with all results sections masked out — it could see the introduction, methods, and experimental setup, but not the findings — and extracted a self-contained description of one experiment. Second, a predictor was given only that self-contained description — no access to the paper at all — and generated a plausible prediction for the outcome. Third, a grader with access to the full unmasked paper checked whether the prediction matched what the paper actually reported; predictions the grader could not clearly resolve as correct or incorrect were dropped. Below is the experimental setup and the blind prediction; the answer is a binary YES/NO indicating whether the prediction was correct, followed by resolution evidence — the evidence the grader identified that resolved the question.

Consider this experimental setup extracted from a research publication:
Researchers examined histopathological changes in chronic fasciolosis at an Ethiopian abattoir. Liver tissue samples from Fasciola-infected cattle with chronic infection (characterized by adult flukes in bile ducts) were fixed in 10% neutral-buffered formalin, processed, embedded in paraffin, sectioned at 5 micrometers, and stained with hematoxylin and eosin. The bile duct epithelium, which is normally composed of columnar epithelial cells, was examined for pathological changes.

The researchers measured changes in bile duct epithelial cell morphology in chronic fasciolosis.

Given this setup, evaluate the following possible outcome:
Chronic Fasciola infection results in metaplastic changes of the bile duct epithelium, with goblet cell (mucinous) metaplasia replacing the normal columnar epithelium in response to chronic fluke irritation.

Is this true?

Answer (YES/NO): NO